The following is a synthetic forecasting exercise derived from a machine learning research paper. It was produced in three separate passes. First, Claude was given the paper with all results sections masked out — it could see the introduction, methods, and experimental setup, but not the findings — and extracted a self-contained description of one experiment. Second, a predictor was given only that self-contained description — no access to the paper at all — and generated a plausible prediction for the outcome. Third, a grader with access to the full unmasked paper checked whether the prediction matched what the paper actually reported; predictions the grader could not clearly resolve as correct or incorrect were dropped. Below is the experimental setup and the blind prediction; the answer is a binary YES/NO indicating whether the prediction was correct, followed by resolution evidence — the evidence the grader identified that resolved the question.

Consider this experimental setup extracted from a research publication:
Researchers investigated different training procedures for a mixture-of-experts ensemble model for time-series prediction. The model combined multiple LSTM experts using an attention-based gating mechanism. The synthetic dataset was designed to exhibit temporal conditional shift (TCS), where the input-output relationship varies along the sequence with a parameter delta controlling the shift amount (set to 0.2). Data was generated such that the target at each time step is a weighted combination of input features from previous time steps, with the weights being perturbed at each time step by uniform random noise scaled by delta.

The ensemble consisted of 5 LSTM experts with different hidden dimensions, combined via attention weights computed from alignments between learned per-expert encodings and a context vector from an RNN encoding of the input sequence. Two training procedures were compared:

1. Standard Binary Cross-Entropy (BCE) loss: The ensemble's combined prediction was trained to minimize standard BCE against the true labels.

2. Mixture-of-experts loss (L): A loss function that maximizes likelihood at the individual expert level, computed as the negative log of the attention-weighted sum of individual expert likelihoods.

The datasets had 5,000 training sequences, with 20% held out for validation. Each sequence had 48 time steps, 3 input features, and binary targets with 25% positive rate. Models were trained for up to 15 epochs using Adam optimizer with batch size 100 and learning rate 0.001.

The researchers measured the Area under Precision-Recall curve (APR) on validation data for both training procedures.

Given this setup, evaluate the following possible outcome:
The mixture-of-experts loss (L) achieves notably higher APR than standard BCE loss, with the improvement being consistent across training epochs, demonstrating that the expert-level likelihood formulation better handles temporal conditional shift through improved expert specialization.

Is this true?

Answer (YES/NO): NO